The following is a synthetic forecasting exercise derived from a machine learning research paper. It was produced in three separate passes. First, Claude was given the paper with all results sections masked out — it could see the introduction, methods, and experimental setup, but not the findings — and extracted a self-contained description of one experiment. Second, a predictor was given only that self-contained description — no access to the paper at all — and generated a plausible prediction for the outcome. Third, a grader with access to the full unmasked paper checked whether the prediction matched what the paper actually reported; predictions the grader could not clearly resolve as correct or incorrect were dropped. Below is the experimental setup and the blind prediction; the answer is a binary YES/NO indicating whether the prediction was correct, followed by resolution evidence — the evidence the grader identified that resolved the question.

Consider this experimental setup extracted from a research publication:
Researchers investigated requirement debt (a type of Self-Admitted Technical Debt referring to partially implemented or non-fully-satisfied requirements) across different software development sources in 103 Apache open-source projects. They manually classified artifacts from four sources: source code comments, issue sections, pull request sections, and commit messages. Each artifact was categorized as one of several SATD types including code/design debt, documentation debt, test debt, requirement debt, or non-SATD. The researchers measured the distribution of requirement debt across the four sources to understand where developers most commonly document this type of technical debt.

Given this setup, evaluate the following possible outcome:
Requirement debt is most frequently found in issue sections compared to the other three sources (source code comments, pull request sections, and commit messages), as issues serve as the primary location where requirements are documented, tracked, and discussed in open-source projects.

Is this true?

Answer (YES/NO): NO